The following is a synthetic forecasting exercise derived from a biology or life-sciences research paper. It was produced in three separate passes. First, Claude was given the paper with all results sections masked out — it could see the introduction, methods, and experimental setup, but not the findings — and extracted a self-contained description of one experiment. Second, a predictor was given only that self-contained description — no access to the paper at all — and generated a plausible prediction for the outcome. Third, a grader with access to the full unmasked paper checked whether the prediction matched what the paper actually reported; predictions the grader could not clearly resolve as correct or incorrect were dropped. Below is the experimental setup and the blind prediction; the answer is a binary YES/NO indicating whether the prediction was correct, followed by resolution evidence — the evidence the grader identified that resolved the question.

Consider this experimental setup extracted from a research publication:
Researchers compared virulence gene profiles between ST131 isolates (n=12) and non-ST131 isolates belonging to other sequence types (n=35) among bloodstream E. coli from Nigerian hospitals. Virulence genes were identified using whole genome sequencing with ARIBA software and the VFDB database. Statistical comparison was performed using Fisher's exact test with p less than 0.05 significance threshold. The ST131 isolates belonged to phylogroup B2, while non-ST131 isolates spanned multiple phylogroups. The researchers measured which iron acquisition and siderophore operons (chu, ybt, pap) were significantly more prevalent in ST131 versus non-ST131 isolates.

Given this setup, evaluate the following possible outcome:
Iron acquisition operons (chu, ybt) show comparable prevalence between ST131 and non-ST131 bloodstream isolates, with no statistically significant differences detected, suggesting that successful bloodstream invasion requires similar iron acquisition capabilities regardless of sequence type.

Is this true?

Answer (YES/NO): NO